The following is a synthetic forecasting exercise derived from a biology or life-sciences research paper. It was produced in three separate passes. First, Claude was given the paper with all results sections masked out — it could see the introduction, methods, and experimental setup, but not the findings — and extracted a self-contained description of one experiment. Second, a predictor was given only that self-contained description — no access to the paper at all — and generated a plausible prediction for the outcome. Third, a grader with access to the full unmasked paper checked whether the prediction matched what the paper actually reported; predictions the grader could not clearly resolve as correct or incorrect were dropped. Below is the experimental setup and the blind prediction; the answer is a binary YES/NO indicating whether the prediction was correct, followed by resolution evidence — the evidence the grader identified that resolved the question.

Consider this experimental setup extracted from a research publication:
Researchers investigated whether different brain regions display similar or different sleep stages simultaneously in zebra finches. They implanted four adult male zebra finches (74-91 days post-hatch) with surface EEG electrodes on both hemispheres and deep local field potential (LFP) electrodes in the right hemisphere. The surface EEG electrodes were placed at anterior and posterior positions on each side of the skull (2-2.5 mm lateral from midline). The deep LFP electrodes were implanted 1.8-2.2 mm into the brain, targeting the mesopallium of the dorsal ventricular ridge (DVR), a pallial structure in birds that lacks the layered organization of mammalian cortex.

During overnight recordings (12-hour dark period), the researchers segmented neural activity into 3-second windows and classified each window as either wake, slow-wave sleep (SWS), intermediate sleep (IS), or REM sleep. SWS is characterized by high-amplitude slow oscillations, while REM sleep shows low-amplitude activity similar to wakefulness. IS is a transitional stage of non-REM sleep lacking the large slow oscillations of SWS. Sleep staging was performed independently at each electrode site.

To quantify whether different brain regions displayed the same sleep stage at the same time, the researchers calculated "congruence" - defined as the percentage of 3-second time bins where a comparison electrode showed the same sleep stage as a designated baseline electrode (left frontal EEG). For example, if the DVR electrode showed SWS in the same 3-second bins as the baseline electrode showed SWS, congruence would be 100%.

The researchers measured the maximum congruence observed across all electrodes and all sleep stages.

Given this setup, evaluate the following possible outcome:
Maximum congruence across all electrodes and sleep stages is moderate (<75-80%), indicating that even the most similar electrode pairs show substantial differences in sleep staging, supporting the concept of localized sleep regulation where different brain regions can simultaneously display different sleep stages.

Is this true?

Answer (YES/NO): YES